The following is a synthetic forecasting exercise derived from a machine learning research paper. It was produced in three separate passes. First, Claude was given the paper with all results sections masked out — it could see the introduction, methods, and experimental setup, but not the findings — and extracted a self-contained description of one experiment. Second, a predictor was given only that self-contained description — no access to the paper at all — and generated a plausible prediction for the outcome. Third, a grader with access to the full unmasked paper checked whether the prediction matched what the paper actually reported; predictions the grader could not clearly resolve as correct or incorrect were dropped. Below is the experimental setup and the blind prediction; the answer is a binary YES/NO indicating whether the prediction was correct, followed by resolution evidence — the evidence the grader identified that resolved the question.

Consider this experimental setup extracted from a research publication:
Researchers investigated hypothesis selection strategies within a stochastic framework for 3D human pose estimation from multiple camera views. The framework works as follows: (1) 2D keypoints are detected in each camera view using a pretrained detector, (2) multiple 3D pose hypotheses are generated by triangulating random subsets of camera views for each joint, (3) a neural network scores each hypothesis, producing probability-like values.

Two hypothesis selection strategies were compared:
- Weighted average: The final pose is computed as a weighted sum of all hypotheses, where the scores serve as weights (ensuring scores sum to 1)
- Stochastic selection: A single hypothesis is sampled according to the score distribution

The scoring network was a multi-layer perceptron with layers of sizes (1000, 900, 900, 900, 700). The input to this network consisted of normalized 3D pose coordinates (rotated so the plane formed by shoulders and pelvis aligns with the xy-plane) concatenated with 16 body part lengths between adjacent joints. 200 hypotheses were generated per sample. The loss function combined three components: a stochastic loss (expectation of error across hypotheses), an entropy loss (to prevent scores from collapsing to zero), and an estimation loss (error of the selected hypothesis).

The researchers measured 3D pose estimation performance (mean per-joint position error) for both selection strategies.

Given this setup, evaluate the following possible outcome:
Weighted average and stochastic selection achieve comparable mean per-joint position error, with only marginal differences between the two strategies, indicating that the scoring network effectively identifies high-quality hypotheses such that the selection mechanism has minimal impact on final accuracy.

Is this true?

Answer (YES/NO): NO